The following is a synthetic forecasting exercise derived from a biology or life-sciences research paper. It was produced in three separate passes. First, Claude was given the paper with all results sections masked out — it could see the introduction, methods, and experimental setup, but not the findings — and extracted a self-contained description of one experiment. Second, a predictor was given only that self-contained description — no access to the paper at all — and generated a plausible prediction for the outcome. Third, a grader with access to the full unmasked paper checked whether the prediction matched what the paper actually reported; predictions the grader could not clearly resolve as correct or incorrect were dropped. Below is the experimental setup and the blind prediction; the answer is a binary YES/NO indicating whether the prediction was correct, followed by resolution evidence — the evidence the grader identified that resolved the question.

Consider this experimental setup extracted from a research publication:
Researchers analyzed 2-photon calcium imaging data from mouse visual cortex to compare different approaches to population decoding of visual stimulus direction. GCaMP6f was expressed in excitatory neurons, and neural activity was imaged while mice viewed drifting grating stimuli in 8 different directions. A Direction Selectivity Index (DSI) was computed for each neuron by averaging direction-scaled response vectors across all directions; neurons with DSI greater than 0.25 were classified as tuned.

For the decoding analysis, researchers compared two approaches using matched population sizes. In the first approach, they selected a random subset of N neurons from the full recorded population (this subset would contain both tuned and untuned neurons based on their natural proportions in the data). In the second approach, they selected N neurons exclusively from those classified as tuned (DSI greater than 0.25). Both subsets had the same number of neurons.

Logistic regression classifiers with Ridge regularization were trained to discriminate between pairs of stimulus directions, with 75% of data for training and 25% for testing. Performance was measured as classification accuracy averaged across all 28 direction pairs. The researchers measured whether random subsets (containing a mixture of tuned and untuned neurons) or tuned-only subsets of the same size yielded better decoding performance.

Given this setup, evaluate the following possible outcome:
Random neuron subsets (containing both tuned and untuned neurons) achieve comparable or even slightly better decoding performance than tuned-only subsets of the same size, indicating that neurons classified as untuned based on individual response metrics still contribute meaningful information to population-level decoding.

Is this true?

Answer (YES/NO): YES